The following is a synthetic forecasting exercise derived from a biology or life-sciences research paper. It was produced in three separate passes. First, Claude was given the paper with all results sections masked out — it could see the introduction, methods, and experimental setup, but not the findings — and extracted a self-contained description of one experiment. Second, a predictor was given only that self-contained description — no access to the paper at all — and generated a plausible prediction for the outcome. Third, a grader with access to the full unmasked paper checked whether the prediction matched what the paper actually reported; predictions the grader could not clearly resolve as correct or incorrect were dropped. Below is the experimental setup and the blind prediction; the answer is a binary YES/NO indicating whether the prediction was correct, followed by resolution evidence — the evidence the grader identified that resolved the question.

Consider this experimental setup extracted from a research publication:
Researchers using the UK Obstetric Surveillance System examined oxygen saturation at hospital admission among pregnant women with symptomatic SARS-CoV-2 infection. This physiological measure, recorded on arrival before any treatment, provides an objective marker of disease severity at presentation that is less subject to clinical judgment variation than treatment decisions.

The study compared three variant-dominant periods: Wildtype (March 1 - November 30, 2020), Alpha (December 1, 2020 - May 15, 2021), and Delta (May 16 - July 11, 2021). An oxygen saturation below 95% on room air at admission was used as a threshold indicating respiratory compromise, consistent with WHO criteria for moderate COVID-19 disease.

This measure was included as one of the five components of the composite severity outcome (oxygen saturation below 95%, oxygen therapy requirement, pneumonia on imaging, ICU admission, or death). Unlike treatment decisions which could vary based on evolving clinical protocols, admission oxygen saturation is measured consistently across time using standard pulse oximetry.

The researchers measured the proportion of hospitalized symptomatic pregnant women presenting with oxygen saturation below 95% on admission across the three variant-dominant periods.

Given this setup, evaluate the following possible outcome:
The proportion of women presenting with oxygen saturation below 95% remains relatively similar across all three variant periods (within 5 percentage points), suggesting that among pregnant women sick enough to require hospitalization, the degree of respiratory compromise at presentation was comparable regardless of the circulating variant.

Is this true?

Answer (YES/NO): NO